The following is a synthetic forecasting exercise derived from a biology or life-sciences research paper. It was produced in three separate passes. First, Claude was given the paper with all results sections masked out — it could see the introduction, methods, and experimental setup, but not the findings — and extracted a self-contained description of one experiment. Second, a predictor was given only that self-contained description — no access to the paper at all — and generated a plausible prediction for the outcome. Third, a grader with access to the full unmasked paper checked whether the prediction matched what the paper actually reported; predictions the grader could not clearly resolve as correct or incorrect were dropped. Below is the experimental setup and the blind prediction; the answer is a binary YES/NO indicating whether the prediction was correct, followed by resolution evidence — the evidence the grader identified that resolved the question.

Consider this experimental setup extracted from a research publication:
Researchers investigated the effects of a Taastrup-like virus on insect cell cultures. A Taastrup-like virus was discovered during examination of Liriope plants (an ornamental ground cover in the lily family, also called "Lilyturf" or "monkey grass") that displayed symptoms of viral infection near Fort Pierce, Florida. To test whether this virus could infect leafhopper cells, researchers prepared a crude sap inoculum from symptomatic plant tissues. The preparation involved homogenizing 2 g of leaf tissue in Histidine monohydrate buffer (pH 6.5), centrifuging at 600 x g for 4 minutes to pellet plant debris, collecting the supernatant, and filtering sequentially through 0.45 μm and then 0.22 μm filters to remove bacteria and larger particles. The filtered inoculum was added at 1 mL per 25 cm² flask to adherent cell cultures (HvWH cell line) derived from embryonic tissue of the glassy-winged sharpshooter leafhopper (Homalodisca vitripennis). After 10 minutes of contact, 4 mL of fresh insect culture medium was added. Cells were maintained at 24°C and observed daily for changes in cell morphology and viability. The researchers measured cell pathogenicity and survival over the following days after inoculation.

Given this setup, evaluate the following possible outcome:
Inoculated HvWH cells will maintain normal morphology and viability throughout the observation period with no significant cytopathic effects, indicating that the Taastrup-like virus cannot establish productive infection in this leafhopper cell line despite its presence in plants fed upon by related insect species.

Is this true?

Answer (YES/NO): NO